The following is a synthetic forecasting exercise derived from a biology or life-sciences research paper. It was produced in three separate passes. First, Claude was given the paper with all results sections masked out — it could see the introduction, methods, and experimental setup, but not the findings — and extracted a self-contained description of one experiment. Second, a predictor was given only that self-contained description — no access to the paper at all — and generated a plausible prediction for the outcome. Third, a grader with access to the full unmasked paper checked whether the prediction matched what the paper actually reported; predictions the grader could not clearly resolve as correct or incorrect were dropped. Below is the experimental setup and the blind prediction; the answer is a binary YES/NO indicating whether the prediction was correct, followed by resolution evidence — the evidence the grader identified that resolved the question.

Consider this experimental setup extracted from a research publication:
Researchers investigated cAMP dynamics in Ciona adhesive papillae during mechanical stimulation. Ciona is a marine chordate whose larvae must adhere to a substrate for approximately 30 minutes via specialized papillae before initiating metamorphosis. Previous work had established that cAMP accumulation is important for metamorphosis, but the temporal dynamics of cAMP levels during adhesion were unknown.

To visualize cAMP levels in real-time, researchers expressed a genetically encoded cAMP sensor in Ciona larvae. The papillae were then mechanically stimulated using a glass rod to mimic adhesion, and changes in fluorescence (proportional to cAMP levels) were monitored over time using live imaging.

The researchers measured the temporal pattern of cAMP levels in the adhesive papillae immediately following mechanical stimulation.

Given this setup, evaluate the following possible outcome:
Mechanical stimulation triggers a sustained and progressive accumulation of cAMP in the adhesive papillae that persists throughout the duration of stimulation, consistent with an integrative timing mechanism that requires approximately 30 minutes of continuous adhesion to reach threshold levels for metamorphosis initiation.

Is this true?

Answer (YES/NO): NO